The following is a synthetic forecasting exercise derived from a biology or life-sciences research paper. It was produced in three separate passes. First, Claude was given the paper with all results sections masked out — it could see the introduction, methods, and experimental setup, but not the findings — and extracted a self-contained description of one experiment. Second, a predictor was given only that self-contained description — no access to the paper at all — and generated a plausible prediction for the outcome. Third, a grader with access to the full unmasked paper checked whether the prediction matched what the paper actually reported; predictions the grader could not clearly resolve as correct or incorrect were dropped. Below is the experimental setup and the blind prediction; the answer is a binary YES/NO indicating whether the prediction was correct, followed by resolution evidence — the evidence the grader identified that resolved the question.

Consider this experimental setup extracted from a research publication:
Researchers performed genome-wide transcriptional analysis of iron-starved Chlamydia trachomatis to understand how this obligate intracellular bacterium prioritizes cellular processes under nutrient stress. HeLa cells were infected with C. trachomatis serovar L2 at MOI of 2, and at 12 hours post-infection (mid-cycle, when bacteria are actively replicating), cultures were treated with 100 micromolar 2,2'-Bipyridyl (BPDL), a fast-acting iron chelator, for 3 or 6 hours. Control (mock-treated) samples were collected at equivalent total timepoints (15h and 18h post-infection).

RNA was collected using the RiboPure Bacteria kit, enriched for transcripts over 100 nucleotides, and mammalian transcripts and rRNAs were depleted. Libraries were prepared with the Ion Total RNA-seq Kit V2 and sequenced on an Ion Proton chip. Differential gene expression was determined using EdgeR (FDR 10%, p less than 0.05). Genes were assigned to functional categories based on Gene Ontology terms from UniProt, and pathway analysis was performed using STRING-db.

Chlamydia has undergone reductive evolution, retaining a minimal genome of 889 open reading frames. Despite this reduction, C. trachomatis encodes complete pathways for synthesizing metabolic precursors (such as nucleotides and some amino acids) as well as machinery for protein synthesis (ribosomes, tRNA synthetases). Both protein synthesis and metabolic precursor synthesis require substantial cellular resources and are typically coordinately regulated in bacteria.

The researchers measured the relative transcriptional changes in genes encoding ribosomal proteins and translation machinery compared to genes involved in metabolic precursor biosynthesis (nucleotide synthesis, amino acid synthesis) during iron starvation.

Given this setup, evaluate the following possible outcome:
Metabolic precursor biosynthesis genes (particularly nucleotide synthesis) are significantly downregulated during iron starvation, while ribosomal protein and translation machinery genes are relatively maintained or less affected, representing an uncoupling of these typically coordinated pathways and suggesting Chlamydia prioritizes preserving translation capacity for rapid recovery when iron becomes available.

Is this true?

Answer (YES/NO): NO